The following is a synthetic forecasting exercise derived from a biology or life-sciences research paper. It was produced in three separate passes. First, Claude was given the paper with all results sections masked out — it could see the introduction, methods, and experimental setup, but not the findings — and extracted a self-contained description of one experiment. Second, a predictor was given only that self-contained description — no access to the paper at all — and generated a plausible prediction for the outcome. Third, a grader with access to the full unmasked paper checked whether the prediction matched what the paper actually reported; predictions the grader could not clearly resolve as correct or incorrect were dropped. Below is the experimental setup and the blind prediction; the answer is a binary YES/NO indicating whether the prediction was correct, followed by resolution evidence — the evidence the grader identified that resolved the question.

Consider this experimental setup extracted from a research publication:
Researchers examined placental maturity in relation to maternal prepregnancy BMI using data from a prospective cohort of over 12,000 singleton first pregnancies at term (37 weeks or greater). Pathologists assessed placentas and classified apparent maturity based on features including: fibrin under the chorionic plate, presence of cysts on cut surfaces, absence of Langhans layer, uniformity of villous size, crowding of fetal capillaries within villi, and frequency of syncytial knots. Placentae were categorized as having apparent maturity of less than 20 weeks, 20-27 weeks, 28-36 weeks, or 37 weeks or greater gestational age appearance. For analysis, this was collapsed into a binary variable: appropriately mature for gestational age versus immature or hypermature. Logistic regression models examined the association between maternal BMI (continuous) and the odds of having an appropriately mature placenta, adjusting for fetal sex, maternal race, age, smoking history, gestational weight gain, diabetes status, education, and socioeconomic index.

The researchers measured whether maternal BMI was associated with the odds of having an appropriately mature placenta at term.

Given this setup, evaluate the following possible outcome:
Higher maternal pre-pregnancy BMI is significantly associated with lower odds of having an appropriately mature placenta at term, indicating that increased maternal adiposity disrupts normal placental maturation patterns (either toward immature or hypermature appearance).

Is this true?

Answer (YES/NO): NO